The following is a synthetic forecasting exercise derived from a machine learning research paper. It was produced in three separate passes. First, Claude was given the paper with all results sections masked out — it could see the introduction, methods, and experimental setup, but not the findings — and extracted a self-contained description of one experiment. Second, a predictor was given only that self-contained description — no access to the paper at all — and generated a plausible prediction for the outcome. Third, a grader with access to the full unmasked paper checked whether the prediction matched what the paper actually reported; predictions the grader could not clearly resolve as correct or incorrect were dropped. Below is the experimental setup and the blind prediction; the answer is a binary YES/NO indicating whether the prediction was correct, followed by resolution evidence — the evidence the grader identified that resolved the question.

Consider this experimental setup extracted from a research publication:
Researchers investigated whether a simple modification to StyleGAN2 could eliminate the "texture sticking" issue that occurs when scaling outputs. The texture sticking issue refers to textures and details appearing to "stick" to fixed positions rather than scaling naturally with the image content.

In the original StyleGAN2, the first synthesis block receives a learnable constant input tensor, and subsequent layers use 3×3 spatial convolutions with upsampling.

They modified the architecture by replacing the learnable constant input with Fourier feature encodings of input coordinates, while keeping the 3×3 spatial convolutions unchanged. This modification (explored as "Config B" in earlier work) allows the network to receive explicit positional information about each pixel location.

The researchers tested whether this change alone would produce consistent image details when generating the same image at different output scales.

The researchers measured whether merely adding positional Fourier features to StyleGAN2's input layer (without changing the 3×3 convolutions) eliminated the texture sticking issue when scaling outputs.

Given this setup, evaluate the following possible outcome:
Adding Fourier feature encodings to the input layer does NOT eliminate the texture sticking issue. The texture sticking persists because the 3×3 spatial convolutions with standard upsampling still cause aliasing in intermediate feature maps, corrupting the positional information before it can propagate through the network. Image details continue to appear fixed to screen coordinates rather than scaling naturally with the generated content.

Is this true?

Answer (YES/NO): YES